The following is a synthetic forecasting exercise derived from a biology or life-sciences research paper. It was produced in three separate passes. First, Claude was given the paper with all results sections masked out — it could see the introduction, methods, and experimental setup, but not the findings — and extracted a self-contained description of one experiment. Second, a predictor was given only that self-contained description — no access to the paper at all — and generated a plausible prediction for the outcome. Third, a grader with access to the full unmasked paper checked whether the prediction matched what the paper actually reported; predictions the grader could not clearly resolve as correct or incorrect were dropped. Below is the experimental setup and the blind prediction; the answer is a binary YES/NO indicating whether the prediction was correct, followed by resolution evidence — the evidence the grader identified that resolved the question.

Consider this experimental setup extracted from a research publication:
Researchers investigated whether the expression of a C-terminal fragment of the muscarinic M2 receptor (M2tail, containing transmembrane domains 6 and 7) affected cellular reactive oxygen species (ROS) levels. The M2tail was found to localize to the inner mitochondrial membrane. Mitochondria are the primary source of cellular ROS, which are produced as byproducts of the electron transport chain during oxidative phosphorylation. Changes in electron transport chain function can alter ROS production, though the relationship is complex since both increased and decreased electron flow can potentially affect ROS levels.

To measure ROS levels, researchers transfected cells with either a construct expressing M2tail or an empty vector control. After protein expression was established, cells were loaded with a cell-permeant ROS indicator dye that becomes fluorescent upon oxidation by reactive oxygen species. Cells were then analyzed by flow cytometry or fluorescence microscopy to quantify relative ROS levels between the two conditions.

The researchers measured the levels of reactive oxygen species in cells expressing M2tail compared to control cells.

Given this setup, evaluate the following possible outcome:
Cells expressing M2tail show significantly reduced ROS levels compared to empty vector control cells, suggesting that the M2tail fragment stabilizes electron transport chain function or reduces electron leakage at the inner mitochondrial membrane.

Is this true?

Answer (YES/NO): YES